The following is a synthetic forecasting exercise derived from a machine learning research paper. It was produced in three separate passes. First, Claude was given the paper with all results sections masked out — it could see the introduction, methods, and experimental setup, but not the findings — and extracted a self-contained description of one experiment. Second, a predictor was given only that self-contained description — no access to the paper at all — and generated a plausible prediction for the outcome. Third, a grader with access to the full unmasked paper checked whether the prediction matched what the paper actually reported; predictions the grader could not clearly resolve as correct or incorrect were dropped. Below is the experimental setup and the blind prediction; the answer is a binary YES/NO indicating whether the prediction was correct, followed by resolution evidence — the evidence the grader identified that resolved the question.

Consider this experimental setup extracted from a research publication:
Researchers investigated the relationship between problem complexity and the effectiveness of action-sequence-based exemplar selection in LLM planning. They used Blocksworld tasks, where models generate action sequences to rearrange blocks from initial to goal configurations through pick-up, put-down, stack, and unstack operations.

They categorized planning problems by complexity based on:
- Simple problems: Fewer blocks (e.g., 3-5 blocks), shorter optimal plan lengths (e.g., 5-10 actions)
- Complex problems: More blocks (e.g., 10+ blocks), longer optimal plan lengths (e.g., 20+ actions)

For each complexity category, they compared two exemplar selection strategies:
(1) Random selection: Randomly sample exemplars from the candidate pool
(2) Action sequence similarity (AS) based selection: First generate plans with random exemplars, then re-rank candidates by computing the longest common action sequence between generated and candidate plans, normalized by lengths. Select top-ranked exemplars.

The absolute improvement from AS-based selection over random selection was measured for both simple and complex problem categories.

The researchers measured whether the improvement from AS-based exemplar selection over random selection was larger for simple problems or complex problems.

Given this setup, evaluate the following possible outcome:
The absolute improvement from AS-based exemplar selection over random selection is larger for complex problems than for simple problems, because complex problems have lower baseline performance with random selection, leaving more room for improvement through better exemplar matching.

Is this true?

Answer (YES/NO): YES